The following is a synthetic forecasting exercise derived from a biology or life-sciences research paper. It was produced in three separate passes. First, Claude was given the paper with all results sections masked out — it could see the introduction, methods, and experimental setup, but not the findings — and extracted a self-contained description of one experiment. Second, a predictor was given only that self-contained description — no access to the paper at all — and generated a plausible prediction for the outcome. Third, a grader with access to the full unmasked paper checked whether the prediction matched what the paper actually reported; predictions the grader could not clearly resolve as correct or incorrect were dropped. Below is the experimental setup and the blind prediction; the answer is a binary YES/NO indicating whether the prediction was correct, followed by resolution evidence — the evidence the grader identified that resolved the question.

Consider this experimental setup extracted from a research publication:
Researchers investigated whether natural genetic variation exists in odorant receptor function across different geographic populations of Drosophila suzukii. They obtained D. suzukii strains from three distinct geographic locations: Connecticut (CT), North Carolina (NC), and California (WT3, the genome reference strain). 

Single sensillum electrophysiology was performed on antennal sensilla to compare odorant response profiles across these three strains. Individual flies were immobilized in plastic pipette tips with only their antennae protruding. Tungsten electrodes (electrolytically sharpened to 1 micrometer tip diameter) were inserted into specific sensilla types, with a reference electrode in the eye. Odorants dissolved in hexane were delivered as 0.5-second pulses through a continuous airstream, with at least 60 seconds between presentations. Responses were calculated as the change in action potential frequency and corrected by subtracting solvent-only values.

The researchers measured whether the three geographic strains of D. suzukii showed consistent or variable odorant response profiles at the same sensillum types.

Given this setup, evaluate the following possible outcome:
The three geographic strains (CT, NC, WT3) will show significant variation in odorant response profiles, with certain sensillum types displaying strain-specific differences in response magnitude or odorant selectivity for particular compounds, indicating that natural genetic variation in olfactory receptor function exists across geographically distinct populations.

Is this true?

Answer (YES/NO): YES